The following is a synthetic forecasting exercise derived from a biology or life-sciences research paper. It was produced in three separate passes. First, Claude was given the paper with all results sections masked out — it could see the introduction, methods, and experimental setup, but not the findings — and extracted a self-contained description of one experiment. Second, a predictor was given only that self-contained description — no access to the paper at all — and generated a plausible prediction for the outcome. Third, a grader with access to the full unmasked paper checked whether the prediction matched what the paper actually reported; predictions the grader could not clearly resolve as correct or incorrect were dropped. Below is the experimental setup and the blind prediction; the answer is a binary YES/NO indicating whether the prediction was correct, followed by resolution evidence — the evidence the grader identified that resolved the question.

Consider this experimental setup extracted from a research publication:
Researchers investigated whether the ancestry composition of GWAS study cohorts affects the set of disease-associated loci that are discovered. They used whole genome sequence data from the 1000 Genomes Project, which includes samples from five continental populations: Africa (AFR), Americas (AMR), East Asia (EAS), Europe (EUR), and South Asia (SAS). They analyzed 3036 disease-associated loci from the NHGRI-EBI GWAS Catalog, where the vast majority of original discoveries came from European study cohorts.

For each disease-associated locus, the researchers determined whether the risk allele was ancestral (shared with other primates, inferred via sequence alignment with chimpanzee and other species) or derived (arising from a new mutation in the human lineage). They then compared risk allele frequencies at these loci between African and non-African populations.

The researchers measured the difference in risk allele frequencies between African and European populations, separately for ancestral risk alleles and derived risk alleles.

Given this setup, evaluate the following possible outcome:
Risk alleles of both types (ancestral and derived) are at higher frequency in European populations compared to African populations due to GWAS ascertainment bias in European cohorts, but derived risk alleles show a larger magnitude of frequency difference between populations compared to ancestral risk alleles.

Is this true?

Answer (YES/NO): NO